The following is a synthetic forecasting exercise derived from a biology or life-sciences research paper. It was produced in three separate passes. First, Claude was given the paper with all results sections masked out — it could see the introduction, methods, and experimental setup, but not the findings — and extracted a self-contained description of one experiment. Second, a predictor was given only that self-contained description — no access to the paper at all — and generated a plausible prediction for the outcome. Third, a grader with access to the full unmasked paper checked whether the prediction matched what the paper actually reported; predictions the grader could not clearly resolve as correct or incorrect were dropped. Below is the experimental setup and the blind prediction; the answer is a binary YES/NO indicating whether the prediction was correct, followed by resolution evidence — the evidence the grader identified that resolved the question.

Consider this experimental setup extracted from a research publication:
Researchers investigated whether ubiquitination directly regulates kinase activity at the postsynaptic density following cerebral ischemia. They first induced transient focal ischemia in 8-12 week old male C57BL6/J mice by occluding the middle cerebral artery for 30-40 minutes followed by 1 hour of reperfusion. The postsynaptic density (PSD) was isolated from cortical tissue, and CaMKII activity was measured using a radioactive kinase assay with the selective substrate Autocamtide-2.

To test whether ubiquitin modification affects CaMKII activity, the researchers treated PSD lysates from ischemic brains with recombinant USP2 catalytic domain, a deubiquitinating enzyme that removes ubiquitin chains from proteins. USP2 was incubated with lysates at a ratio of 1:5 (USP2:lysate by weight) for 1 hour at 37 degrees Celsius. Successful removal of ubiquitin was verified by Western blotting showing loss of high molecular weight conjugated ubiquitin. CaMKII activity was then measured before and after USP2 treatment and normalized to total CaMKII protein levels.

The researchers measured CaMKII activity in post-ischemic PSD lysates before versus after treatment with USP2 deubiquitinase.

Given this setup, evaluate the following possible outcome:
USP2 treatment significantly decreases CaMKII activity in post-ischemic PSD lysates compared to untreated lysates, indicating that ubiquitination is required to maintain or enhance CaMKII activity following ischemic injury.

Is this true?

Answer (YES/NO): NO